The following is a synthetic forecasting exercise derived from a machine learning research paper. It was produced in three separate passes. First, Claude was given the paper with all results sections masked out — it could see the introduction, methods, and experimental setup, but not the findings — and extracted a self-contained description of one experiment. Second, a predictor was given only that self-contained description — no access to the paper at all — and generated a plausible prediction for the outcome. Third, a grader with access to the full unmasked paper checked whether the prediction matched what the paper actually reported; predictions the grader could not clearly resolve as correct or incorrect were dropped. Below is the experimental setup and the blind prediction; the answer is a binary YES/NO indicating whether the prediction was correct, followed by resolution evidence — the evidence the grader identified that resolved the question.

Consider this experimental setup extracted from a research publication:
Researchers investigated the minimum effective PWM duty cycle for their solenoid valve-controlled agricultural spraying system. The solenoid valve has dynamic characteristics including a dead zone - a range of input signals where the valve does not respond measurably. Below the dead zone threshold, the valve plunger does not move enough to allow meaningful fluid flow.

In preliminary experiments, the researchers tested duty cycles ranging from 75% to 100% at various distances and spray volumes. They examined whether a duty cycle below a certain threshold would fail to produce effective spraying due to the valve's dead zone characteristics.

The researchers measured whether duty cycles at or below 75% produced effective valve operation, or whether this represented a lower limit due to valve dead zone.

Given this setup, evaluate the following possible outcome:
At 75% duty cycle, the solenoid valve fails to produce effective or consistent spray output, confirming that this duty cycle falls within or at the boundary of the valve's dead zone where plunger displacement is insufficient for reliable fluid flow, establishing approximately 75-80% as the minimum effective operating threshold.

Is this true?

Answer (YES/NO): NO